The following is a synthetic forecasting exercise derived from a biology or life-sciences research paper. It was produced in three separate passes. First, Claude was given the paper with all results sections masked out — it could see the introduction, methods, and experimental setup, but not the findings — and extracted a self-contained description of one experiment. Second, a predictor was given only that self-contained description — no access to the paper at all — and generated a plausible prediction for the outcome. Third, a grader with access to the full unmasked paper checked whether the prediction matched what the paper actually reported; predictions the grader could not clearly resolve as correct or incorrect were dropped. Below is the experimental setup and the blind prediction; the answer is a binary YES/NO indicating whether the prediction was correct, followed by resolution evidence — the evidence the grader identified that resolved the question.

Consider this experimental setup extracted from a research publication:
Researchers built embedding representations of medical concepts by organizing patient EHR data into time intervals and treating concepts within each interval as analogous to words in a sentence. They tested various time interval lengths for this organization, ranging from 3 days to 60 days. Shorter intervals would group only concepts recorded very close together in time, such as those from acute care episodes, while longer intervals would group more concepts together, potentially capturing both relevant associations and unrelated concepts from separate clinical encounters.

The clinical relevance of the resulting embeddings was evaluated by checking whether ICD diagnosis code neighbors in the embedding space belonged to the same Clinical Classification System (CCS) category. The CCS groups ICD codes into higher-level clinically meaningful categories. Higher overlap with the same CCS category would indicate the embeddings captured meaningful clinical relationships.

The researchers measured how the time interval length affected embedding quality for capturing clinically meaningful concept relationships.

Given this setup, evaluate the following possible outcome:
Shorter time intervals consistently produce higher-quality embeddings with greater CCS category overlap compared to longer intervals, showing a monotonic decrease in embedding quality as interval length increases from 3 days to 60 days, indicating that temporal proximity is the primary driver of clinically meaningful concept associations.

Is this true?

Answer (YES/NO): NO